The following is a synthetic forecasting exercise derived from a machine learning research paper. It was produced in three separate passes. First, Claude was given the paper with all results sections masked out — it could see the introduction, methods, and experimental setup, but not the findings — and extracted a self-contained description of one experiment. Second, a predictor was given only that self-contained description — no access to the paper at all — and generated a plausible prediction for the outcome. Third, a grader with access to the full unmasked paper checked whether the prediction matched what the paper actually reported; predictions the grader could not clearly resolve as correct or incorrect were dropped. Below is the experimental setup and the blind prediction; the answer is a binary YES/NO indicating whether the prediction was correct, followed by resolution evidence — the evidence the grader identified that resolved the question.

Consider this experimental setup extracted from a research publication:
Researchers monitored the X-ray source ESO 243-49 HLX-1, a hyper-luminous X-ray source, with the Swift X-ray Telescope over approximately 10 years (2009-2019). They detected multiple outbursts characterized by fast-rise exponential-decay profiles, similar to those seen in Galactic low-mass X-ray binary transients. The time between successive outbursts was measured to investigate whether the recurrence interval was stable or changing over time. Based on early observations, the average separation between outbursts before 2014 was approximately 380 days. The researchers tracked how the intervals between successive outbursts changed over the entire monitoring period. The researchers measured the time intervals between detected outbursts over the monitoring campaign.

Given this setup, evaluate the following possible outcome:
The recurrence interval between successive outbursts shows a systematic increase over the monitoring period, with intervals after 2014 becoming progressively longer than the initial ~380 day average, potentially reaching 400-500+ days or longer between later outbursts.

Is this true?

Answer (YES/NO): YES